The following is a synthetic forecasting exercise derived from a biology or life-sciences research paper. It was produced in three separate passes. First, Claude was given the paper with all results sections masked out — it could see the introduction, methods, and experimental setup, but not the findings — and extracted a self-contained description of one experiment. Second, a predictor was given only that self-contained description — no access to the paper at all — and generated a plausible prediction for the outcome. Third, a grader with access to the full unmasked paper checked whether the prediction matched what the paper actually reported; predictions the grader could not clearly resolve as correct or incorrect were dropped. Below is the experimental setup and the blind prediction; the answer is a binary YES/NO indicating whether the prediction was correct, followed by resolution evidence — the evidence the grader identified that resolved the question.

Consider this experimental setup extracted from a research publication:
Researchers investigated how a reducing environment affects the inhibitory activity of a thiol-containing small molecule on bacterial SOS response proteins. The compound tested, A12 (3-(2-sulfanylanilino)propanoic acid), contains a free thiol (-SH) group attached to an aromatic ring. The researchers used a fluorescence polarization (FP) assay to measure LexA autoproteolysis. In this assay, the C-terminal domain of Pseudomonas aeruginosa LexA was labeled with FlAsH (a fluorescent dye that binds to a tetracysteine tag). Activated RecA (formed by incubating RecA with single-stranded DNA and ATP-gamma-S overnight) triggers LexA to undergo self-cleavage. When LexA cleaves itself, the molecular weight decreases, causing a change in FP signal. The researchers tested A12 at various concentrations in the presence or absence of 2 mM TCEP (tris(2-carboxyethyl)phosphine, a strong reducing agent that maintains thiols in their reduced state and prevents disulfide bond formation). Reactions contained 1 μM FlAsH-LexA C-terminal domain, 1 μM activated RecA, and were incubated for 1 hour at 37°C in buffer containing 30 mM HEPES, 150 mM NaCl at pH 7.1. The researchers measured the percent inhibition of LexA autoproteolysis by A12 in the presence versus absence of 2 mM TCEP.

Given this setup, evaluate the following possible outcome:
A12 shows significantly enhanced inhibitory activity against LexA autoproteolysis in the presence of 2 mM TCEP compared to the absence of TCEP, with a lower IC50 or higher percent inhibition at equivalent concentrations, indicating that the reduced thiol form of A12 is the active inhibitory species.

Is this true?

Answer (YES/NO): NO